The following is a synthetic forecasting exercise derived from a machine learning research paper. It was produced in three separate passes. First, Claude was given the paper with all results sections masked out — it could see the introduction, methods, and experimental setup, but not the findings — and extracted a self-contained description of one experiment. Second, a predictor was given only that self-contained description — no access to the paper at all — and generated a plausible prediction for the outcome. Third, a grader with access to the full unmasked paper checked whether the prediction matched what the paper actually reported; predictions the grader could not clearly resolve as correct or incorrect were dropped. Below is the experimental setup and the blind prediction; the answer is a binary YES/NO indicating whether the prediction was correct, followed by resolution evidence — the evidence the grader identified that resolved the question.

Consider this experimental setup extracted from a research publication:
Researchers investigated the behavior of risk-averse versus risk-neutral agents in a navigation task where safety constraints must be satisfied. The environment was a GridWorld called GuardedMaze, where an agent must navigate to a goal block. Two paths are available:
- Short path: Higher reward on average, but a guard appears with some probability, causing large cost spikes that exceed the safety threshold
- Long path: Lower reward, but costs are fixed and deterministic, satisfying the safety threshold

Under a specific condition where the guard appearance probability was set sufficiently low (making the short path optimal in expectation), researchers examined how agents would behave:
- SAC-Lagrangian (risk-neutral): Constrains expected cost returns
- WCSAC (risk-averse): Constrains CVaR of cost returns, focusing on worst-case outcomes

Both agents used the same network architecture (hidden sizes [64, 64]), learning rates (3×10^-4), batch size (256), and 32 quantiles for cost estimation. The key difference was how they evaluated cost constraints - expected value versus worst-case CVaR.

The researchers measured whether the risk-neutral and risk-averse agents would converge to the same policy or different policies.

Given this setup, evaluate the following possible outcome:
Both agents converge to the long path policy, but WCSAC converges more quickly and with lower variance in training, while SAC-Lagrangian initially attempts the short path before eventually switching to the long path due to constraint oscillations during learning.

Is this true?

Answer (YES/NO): NO